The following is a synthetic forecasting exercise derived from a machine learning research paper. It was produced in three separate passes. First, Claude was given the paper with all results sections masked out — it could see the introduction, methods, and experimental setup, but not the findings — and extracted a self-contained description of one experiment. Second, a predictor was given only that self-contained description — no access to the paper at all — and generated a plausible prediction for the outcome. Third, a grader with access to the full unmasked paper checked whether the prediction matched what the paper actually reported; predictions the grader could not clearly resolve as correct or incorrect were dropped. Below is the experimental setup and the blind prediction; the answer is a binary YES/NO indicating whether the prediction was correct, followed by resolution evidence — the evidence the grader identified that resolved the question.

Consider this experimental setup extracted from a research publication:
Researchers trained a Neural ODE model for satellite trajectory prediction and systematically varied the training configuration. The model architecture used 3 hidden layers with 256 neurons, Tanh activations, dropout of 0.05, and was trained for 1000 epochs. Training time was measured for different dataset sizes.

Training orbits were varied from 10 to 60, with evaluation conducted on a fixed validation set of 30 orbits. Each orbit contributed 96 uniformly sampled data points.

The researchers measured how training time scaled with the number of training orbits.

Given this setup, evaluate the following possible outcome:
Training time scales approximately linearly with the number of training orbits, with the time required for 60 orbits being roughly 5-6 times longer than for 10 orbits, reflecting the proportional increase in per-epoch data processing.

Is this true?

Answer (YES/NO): NO